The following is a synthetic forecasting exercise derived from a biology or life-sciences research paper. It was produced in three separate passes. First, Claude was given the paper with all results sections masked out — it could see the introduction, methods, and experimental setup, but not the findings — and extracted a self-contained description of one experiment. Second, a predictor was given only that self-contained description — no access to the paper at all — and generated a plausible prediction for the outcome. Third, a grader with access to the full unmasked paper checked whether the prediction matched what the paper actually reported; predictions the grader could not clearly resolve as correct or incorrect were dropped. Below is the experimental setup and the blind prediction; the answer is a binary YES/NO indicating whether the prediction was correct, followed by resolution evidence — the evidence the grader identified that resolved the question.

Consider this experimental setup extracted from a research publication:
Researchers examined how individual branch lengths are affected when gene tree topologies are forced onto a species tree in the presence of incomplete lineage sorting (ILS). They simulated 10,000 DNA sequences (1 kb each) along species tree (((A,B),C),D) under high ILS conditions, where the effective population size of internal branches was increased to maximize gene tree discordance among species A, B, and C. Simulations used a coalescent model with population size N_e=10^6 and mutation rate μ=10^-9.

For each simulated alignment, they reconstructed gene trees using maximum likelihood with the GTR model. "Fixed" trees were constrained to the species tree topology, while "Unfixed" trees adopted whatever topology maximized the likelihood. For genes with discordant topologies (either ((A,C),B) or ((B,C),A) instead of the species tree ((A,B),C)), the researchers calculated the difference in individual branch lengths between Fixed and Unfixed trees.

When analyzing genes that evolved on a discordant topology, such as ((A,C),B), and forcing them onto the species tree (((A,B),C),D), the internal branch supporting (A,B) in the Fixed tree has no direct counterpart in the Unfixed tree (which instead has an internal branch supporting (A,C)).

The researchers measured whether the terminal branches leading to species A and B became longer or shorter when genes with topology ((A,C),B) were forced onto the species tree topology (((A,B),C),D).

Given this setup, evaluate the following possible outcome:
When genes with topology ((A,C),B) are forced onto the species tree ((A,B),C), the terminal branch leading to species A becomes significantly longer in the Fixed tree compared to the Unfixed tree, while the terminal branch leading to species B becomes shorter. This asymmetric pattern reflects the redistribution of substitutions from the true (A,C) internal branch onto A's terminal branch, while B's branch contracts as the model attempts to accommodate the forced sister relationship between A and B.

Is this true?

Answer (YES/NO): NO